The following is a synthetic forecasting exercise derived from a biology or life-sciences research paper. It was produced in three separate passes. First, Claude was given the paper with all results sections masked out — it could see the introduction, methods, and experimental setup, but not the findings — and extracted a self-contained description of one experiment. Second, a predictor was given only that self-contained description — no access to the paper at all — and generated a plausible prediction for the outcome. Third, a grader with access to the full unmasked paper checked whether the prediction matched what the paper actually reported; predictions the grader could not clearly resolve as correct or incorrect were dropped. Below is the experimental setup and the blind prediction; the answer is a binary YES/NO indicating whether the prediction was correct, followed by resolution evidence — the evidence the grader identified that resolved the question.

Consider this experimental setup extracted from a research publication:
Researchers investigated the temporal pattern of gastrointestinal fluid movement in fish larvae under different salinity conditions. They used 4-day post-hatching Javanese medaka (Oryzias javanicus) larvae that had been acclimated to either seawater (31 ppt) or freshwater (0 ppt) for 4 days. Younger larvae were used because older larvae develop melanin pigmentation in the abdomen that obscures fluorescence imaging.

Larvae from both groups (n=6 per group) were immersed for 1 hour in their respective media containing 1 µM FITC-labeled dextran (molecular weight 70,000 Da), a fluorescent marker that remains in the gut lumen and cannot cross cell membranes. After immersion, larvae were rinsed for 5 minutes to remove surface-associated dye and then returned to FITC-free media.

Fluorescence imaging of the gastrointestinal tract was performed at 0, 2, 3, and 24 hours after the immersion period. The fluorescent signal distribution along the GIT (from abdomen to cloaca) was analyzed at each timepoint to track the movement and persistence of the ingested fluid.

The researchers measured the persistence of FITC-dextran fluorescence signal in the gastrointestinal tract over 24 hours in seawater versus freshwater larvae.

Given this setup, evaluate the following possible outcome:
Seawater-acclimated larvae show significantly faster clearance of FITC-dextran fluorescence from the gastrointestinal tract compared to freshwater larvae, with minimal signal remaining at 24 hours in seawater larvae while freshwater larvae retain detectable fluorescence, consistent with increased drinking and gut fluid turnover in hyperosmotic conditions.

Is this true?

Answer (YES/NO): YES